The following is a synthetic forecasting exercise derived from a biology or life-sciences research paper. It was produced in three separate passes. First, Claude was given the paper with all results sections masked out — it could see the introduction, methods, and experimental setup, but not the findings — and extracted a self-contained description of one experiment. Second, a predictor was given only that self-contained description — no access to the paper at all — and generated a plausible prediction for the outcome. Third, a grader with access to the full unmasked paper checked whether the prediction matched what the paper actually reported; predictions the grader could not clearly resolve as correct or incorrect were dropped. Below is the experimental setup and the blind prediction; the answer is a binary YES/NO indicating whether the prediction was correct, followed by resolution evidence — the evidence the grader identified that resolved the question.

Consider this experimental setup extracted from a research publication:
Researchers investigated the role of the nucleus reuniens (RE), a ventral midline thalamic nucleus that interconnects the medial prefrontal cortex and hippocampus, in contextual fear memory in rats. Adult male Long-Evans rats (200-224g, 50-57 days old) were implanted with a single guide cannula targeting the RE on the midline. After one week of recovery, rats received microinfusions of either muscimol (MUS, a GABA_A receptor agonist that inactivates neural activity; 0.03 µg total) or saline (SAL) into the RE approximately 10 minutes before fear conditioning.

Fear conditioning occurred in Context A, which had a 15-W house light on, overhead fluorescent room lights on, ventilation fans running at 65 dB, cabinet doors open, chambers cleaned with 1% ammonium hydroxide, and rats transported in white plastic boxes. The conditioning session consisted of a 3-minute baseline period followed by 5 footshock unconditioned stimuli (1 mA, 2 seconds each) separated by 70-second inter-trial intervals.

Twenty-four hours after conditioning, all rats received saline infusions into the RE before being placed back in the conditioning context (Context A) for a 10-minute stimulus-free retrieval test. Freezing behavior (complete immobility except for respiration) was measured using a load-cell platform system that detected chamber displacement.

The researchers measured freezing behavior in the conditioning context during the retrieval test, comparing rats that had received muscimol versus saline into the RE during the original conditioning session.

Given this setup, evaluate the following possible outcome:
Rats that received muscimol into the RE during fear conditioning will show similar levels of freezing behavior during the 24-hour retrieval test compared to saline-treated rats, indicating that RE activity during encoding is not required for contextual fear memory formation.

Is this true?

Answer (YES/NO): NO